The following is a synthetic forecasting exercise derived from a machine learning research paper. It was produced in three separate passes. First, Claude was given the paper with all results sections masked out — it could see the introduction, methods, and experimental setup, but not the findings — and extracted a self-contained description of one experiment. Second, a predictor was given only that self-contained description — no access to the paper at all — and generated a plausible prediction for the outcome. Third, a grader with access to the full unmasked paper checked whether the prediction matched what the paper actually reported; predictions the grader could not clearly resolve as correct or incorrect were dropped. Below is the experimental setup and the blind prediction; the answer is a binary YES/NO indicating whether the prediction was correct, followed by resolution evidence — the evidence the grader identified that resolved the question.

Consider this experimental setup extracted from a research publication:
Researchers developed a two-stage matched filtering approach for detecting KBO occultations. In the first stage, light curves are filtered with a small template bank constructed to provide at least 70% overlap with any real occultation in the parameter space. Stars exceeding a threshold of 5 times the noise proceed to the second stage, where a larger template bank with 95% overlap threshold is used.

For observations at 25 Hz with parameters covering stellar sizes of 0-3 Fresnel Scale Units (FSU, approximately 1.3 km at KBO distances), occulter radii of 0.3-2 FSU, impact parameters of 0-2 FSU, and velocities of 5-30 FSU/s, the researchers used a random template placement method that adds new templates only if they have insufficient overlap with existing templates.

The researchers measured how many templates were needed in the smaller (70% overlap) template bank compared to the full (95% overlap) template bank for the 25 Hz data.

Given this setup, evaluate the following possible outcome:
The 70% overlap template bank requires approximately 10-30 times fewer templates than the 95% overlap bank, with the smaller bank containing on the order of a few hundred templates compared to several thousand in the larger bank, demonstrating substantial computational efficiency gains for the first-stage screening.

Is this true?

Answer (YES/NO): NO